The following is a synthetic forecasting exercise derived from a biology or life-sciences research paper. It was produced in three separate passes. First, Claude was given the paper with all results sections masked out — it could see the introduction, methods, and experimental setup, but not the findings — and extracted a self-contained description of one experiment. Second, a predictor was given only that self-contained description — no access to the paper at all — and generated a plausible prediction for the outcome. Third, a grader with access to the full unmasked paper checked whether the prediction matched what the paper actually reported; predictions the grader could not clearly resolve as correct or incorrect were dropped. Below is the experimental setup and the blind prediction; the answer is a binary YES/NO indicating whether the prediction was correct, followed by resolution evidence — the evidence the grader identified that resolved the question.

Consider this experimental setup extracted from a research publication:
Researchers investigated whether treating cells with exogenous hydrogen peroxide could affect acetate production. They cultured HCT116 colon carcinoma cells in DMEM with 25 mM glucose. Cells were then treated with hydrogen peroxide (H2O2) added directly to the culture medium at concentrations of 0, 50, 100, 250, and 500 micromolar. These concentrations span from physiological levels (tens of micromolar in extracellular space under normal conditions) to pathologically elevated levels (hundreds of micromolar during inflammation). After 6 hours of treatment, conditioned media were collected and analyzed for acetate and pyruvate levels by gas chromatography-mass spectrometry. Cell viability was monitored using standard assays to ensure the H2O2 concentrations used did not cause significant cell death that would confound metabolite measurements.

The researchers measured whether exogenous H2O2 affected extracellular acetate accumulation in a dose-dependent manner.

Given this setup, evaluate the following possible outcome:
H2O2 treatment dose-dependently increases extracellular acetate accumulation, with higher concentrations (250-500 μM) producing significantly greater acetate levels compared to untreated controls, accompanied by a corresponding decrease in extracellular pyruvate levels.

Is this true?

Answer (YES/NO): NO